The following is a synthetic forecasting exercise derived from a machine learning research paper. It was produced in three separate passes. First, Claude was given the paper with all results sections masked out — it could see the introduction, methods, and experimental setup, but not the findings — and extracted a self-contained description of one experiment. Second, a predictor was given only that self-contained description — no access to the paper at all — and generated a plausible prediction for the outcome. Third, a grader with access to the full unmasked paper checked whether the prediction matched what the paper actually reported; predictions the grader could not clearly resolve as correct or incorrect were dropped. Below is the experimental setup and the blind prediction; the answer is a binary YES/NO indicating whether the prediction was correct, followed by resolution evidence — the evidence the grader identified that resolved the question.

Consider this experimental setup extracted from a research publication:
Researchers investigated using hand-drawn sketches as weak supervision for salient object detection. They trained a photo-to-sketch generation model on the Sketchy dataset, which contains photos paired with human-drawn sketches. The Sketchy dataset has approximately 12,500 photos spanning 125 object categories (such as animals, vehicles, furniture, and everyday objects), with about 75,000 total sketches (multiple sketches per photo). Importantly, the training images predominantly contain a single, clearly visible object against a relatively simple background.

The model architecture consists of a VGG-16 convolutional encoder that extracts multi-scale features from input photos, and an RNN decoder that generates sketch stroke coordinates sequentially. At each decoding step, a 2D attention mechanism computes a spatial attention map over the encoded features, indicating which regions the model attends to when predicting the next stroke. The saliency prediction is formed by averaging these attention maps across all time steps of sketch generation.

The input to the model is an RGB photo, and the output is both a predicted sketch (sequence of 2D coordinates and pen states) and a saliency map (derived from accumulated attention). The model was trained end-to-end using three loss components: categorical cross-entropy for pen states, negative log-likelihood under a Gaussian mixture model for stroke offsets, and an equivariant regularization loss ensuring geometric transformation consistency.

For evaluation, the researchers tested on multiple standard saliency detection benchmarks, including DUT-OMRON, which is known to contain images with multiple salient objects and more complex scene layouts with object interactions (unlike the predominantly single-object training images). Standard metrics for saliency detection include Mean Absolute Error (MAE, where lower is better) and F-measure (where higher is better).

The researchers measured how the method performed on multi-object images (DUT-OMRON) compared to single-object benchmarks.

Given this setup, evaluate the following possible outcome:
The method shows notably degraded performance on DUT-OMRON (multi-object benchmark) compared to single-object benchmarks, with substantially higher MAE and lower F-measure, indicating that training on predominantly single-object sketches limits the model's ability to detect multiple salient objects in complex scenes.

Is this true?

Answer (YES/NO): NO